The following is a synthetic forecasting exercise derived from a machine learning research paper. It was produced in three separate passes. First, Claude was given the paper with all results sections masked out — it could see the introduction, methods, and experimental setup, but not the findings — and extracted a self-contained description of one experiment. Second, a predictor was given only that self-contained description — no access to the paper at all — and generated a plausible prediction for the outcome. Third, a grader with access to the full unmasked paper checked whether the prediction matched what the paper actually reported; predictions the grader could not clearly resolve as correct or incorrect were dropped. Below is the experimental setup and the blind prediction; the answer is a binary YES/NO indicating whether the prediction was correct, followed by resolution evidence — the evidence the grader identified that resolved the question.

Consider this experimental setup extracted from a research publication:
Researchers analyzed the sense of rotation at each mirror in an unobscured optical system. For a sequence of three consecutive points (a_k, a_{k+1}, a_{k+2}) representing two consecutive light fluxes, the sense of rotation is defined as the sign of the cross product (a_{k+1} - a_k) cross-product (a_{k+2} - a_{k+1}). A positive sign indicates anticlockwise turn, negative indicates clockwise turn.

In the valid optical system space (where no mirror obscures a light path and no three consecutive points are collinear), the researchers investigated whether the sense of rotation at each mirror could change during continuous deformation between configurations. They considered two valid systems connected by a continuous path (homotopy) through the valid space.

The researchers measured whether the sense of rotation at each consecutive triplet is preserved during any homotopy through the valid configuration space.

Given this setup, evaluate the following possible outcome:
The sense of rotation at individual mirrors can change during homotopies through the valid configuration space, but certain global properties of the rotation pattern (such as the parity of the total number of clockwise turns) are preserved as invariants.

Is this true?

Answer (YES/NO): NO